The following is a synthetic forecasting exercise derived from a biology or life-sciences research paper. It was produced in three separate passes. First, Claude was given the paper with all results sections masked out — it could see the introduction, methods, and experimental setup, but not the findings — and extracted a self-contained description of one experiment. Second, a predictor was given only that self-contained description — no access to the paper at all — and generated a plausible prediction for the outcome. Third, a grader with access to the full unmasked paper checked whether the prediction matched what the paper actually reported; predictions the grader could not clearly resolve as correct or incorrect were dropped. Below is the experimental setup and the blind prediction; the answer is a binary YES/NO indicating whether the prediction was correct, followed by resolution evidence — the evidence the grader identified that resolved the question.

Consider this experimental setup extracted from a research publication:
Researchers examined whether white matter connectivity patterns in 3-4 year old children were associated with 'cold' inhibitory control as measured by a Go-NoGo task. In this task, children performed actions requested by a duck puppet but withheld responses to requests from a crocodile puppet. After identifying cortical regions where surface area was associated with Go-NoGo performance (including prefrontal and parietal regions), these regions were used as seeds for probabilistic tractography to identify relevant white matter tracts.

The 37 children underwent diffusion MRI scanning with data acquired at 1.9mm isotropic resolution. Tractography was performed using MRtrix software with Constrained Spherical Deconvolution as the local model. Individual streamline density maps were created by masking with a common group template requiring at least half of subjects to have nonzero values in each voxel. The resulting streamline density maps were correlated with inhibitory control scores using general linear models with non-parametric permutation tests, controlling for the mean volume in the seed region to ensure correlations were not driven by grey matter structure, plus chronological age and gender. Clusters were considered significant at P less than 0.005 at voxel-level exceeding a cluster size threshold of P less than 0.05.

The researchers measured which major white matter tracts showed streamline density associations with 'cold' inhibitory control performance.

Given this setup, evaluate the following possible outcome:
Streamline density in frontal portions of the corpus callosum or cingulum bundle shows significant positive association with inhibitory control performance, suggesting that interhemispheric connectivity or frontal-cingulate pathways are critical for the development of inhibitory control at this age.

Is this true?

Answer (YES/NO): NO